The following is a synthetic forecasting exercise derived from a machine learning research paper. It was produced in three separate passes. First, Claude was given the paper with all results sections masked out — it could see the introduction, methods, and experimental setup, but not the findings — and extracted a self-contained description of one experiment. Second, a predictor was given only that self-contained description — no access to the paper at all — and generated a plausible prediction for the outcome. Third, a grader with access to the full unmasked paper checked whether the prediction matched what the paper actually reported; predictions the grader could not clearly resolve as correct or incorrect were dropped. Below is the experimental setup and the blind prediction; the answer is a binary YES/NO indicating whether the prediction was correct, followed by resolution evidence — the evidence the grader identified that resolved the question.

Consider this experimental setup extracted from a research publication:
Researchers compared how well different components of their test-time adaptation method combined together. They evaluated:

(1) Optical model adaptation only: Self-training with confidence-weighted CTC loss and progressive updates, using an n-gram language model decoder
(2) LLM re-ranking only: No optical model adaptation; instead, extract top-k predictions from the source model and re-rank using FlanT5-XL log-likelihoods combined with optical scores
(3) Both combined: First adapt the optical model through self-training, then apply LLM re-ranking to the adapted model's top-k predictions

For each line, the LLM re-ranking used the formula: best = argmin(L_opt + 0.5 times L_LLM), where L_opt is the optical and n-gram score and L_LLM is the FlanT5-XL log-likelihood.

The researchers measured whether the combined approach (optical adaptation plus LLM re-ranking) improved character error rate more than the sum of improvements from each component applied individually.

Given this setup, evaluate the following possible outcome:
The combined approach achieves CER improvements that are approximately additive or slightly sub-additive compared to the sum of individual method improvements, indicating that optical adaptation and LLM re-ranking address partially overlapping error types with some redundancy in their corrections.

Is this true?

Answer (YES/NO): YES